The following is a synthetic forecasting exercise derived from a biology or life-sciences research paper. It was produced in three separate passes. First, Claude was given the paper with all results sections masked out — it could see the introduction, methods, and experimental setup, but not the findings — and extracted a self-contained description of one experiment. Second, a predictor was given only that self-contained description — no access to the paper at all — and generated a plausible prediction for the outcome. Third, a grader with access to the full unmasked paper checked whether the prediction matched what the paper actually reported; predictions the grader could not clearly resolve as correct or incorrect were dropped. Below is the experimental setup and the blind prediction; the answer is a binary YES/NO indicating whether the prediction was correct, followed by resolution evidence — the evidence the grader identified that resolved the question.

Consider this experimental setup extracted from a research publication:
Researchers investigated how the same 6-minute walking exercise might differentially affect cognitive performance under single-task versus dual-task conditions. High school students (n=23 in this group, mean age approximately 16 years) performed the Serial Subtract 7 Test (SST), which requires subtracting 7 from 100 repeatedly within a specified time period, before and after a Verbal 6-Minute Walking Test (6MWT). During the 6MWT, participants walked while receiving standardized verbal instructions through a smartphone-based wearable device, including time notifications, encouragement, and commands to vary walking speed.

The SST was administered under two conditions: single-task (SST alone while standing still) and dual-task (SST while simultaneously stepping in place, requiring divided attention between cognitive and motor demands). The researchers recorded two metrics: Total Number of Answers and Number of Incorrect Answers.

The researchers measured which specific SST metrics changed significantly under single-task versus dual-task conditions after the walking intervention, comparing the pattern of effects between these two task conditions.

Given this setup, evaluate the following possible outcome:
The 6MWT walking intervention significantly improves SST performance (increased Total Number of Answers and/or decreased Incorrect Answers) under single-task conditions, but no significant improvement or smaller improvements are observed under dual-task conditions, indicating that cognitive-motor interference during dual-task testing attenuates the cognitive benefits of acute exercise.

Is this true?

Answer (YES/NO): NO